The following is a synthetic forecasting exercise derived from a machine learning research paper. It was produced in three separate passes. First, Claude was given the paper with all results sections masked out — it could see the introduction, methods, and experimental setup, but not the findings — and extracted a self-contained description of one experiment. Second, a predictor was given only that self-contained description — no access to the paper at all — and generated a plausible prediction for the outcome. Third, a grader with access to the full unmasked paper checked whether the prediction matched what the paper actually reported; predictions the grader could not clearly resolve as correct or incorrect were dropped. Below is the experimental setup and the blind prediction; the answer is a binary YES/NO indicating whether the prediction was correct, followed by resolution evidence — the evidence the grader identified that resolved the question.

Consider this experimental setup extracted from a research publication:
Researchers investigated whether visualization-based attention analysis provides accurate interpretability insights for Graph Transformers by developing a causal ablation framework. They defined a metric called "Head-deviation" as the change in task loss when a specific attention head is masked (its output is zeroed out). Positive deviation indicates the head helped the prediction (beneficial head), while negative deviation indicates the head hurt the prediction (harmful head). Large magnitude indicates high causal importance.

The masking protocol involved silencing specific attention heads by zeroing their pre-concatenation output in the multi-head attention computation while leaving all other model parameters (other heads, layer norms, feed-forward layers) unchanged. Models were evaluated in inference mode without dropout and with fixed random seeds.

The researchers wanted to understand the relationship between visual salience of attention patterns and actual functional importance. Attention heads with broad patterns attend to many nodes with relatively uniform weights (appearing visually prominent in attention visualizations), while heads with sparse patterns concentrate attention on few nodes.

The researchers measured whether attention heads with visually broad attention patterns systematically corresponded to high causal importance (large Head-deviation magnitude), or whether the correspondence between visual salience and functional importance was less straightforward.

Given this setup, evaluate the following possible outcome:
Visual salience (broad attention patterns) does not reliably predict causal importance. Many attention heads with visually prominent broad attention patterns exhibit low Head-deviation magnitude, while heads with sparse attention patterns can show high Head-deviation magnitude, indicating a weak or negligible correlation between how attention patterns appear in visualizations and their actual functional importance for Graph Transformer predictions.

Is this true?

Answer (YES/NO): YES